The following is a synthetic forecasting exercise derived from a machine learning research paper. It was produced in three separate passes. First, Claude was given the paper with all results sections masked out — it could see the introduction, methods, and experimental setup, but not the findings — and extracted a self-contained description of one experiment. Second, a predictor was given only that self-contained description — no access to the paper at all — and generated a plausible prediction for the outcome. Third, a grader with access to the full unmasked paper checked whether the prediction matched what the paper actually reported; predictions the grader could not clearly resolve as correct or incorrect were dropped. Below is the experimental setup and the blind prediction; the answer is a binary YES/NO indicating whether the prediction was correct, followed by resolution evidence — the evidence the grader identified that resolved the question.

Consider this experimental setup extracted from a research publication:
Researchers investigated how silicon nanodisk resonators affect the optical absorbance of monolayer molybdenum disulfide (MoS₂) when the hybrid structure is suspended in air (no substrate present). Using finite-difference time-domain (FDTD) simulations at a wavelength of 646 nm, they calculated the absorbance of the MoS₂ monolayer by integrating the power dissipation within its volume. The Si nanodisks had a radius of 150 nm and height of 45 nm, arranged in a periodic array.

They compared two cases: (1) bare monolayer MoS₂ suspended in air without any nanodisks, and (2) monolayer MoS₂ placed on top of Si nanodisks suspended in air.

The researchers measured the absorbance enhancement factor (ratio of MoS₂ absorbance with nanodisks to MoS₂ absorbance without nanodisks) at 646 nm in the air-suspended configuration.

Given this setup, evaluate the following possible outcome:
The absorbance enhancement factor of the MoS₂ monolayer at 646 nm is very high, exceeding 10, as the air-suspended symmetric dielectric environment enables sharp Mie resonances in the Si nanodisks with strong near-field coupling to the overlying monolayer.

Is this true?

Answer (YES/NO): NO